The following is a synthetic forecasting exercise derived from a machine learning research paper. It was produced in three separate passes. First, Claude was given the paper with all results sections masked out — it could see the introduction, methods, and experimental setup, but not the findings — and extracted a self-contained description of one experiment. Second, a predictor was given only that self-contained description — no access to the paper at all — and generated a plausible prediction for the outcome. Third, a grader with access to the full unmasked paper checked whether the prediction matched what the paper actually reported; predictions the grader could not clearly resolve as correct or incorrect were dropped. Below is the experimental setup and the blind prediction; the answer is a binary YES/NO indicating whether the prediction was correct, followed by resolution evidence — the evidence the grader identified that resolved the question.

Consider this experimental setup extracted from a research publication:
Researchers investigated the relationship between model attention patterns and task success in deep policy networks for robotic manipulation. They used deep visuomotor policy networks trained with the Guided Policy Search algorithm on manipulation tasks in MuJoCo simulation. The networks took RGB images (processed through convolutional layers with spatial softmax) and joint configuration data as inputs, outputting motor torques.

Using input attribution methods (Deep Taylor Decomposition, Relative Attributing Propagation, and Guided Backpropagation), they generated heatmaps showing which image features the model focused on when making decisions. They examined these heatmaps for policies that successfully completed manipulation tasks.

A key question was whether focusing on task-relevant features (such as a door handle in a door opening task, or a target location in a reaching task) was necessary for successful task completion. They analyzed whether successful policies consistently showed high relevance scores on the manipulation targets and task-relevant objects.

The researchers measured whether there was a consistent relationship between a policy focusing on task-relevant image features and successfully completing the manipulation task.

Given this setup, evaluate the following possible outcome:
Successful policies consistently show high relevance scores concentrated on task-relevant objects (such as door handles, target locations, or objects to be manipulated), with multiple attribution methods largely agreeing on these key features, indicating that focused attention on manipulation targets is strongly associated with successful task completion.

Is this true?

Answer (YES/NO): NO